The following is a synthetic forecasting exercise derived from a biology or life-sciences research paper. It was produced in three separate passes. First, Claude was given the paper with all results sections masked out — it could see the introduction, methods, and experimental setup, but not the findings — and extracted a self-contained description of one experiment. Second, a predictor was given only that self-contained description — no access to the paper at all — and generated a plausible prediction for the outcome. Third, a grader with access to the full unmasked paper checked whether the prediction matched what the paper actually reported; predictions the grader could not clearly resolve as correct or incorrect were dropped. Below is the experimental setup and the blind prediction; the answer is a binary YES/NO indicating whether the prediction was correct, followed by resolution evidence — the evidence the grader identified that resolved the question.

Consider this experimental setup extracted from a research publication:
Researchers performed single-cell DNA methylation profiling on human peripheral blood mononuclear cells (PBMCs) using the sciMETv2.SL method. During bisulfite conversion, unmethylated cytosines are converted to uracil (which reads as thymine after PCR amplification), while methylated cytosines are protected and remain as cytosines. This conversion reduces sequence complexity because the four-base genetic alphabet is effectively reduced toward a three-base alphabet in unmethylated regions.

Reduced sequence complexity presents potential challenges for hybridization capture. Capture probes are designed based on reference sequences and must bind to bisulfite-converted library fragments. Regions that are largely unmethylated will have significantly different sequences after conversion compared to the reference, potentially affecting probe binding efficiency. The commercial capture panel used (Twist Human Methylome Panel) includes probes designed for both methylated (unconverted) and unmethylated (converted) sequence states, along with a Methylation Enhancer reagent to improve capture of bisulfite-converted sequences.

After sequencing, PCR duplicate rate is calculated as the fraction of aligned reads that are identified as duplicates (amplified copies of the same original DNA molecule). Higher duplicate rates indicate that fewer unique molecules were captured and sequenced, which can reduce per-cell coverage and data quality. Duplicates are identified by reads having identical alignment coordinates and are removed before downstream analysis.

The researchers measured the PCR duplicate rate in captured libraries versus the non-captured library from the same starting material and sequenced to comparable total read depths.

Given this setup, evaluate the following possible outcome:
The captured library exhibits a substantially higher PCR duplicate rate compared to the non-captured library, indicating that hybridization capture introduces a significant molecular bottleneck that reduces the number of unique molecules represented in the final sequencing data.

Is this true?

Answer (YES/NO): YES